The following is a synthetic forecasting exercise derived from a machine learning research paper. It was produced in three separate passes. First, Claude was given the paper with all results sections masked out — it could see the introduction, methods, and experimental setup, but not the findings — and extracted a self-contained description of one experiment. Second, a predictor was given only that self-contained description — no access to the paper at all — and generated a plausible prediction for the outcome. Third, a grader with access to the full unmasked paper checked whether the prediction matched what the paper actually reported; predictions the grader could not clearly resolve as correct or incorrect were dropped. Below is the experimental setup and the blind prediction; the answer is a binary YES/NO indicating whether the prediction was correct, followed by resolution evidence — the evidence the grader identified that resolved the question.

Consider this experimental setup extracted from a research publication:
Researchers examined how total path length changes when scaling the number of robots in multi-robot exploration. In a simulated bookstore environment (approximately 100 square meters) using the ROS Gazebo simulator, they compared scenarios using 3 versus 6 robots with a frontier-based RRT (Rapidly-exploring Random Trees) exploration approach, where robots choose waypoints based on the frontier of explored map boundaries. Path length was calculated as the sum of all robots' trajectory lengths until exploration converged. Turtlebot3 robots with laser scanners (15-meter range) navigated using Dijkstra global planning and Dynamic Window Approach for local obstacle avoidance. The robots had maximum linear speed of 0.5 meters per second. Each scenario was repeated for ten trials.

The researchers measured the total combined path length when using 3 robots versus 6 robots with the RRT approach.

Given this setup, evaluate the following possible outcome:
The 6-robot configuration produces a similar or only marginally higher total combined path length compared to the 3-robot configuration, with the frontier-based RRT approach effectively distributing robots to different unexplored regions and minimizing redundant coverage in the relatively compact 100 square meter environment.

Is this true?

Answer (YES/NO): NO